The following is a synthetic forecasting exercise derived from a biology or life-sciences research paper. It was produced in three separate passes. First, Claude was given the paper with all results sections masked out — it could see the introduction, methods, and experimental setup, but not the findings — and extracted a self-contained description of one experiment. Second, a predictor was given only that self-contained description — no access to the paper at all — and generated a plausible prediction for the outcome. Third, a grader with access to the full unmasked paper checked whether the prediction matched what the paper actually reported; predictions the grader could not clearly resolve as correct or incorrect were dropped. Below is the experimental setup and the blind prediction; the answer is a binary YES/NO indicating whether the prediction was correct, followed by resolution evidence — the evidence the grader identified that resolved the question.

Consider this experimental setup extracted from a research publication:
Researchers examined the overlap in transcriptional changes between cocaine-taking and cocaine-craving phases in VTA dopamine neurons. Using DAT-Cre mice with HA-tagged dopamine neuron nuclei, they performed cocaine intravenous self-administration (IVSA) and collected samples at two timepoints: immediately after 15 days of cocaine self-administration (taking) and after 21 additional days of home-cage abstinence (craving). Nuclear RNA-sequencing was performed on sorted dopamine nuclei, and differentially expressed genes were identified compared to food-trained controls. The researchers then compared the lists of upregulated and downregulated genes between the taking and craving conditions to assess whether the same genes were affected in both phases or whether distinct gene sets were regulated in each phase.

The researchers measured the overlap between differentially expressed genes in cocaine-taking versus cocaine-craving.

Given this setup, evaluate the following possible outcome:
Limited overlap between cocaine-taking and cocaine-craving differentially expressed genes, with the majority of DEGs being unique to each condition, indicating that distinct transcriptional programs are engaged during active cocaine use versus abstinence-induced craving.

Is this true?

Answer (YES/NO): NO